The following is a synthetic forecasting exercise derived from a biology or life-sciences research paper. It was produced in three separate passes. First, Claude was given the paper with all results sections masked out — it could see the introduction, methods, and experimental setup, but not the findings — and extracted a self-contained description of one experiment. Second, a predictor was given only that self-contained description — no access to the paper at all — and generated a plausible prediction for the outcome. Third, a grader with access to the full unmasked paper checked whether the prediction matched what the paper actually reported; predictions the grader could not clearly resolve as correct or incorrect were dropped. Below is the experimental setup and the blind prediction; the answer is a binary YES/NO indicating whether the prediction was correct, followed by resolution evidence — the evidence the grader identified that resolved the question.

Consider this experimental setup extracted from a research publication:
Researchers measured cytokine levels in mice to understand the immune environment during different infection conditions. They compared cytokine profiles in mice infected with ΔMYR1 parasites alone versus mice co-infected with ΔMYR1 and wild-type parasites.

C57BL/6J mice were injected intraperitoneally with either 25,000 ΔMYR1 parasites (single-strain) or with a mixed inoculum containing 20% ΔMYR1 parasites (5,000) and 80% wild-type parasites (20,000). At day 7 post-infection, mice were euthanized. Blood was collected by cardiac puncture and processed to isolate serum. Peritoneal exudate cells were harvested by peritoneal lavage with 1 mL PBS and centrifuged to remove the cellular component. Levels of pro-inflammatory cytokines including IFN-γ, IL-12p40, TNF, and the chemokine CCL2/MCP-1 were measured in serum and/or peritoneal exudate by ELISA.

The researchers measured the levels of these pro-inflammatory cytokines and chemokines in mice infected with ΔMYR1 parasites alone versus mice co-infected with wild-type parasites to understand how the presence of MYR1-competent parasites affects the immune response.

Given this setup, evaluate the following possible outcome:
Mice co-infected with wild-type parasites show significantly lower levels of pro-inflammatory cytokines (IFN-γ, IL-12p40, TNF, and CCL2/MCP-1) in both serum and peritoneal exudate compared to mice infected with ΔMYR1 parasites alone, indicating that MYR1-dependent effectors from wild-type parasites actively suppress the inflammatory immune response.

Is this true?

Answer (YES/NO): NO